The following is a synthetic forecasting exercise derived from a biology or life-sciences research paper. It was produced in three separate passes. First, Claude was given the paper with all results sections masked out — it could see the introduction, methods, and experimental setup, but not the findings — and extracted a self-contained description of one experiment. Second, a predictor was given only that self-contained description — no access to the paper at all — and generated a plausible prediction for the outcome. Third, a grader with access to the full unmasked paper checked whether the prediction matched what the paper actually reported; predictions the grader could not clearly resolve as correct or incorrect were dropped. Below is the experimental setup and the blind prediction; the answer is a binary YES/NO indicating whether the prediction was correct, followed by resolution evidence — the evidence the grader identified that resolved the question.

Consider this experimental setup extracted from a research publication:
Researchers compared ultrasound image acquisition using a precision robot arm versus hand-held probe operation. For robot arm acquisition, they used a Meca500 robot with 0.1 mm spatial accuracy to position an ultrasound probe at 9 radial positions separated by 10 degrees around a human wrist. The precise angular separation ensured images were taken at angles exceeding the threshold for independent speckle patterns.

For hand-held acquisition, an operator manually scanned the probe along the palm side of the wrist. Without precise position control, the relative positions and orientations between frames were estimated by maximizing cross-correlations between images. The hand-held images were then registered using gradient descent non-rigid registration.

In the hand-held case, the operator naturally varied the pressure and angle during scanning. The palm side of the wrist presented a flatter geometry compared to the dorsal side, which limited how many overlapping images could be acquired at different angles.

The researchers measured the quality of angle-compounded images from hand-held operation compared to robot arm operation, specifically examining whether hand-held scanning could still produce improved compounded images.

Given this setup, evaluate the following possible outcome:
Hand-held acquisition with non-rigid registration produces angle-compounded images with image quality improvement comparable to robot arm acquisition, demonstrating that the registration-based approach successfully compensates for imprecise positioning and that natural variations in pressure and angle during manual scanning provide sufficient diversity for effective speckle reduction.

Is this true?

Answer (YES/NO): NO